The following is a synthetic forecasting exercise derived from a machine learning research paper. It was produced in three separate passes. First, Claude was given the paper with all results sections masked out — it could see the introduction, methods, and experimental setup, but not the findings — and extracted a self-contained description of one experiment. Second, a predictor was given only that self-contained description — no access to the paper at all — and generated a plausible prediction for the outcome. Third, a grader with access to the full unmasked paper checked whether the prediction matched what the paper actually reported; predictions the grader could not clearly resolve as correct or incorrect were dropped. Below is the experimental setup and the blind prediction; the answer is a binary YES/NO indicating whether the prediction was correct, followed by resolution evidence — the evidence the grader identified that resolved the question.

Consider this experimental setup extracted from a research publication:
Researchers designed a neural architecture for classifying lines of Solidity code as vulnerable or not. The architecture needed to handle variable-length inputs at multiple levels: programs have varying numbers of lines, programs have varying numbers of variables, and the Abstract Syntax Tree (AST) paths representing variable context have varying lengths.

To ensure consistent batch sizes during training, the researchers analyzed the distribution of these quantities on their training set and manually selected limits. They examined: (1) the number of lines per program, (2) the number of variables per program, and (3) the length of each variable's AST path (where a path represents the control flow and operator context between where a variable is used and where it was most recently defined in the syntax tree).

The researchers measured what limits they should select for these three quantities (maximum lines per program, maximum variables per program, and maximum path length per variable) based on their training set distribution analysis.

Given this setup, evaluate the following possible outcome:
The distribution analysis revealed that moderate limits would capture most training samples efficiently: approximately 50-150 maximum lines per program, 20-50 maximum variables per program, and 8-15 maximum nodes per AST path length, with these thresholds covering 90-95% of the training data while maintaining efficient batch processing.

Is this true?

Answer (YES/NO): NO